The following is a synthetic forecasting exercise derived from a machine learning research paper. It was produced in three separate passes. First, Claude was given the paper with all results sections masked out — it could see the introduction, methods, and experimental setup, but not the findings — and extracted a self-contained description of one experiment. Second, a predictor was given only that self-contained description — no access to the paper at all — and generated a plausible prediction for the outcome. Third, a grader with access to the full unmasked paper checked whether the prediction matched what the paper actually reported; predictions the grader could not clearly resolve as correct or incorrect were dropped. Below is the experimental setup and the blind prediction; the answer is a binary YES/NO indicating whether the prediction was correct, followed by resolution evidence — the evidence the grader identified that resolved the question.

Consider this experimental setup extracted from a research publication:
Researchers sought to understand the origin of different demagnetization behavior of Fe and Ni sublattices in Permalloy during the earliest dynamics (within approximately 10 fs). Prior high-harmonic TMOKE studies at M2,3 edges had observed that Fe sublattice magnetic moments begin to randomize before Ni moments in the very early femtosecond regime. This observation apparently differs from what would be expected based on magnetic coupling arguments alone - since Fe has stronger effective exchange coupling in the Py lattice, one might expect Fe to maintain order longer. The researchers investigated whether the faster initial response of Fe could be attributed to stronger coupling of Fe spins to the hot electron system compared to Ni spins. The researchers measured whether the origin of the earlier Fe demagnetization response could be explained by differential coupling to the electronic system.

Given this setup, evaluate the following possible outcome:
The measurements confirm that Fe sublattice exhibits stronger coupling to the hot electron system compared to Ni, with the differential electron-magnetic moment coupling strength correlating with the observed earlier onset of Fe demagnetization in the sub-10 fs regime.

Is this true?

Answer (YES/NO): NO